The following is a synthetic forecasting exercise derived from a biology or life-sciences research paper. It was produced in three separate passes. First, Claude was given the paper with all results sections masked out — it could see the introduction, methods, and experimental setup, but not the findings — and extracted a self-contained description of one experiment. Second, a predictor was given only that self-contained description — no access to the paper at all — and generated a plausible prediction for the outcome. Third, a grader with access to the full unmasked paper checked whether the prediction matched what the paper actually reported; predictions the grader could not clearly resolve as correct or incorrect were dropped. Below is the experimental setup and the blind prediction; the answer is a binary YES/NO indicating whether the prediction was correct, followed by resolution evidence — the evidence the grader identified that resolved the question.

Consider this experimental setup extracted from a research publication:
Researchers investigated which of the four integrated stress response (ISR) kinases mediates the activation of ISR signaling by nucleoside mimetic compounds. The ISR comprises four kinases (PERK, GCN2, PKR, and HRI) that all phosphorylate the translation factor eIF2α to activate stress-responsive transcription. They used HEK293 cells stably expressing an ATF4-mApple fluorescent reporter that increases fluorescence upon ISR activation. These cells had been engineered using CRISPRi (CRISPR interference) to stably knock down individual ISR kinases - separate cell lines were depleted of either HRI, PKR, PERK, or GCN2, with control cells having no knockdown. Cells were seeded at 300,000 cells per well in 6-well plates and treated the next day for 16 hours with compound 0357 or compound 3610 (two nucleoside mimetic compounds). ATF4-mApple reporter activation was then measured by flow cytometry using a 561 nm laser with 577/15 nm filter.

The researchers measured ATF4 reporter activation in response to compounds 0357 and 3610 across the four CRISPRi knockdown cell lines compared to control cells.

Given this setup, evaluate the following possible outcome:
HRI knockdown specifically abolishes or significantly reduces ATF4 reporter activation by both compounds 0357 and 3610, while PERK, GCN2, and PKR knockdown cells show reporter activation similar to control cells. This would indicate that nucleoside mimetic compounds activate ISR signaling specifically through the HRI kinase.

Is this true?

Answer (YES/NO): YES